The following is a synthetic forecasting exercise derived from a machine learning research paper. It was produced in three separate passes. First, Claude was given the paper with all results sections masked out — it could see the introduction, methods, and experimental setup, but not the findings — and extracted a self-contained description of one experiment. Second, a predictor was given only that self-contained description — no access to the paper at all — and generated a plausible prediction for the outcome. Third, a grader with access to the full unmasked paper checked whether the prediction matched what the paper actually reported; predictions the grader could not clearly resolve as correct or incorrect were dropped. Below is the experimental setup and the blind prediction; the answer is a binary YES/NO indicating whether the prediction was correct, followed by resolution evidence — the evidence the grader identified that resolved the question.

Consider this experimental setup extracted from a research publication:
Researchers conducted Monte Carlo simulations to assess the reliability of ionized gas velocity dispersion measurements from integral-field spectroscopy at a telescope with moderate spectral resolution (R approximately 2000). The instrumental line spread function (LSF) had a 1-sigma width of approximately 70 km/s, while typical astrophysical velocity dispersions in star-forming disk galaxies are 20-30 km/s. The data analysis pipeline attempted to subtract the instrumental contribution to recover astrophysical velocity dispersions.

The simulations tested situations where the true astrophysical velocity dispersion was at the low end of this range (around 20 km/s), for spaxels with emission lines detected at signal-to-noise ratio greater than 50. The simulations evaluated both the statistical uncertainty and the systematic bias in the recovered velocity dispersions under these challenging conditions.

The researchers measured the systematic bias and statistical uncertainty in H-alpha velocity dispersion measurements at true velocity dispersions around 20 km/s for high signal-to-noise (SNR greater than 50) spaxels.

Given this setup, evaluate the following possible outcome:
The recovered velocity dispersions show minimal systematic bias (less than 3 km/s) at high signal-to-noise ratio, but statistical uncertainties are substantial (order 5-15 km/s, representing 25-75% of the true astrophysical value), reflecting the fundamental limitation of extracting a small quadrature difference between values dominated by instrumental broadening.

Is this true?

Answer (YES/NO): YES